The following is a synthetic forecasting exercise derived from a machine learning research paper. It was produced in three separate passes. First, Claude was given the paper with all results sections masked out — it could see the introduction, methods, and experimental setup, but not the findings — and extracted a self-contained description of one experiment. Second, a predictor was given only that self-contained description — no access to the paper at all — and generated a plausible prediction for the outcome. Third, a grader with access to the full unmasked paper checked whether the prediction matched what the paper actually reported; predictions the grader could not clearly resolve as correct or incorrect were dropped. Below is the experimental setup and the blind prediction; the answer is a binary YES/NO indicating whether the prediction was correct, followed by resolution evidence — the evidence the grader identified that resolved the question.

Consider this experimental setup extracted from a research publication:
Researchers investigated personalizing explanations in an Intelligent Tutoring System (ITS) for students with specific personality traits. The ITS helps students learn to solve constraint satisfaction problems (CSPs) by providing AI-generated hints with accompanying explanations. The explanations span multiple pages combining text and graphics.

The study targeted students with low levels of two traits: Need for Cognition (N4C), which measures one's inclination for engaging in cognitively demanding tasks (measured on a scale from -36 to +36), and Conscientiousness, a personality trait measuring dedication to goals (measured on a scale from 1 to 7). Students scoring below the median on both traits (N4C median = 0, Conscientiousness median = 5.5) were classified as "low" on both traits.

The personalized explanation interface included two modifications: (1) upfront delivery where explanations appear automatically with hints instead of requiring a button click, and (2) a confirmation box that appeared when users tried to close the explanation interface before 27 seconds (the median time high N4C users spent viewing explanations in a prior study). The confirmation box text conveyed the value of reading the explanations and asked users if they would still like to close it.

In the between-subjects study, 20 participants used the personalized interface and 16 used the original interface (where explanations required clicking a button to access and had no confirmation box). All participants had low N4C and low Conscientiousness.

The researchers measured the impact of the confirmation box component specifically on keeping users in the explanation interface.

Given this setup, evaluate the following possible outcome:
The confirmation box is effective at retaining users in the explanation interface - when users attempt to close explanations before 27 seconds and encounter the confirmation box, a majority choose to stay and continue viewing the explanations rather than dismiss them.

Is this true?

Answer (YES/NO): NO